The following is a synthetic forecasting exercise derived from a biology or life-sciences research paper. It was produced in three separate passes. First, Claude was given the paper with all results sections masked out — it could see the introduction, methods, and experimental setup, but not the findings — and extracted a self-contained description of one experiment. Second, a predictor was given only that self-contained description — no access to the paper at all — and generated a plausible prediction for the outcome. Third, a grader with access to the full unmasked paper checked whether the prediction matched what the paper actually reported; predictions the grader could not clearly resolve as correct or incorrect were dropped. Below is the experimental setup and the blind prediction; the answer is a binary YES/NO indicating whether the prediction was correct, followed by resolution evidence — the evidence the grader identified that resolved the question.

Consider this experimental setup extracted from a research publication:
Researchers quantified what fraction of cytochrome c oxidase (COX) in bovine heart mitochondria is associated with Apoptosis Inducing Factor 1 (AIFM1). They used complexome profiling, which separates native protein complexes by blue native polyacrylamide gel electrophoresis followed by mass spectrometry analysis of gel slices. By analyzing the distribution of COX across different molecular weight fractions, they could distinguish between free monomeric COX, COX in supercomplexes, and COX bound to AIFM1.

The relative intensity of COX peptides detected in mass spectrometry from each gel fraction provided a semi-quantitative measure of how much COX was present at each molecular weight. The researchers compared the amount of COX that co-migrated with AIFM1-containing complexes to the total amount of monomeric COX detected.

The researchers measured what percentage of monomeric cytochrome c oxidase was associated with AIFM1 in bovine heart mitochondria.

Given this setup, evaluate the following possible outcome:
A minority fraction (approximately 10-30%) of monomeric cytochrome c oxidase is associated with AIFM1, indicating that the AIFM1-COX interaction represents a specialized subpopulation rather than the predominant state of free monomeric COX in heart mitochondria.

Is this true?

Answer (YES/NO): YES